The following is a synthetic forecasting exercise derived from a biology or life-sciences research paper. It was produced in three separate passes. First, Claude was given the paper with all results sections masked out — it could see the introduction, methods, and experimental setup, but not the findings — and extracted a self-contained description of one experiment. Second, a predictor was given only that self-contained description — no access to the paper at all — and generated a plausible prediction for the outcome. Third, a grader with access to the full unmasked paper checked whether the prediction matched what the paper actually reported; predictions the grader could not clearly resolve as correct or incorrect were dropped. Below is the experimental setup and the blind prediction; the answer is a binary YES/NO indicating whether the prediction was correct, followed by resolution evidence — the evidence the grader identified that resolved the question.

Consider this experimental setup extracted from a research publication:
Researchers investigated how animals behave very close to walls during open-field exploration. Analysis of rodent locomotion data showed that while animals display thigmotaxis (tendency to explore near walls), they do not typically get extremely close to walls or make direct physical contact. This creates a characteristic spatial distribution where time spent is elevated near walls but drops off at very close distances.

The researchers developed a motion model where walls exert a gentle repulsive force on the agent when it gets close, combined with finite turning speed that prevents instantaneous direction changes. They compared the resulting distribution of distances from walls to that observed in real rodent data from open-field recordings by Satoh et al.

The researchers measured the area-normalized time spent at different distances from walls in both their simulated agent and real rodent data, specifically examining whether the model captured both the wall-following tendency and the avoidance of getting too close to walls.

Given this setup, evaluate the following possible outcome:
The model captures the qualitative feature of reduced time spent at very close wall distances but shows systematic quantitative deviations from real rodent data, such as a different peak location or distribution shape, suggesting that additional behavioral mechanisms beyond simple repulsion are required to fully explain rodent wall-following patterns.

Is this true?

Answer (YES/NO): NO